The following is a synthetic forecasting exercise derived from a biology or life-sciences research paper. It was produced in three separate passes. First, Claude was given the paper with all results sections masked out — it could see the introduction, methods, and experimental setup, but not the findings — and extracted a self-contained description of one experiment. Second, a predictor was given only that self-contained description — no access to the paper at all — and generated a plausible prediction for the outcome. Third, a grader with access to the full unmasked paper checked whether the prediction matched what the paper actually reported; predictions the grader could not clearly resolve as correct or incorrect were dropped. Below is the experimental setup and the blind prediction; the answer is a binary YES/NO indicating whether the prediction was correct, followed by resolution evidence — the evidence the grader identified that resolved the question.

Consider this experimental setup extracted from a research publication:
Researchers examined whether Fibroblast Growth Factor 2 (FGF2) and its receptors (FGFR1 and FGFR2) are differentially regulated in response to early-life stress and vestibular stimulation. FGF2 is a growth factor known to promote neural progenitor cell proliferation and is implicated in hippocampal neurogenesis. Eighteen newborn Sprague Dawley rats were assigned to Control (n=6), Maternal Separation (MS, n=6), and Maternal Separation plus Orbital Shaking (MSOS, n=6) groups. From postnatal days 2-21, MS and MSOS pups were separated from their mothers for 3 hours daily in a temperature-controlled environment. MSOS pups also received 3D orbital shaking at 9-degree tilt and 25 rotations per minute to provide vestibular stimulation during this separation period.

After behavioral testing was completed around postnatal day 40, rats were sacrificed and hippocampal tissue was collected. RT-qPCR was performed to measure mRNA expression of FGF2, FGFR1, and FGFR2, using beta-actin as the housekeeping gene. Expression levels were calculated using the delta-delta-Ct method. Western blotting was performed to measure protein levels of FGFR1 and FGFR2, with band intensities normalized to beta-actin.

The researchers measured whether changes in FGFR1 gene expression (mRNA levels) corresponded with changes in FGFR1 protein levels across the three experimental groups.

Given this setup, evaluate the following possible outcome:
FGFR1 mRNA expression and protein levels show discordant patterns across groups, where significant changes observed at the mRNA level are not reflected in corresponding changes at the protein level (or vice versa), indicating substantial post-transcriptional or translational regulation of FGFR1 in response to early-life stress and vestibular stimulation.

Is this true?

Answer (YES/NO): YES